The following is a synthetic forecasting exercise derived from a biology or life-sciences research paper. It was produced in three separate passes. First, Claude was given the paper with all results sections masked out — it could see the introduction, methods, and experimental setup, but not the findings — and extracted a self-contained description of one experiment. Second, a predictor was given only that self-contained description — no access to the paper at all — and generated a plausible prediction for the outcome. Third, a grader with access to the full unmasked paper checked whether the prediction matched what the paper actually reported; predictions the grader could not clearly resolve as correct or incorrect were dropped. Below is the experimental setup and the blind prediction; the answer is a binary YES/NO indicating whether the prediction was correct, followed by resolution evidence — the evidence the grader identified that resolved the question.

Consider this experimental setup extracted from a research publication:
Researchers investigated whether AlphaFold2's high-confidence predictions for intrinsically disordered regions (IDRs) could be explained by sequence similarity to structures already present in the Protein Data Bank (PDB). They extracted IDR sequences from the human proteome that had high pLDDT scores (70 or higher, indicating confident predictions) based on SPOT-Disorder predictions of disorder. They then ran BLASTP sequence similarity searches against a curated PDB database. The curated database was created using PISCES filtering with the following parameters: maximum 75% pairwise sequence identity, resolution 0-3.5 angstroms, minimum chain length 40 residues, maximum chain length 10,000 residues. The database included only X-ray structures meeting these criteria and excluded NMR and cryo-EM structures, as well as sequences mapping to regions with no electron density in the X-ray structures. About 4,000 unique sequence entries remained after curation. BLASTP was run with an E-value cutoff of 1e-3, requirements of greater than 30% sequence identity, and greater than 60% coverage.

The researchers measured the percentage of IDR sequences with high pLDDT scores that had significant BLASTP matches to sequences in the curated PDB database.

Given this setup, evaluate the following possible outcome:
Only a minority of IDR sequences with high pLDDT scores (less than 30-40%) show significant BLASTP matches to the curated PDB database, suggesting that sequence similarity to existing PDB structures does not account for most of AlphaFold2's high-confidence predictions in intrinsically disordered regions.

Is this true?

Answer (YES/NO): YES